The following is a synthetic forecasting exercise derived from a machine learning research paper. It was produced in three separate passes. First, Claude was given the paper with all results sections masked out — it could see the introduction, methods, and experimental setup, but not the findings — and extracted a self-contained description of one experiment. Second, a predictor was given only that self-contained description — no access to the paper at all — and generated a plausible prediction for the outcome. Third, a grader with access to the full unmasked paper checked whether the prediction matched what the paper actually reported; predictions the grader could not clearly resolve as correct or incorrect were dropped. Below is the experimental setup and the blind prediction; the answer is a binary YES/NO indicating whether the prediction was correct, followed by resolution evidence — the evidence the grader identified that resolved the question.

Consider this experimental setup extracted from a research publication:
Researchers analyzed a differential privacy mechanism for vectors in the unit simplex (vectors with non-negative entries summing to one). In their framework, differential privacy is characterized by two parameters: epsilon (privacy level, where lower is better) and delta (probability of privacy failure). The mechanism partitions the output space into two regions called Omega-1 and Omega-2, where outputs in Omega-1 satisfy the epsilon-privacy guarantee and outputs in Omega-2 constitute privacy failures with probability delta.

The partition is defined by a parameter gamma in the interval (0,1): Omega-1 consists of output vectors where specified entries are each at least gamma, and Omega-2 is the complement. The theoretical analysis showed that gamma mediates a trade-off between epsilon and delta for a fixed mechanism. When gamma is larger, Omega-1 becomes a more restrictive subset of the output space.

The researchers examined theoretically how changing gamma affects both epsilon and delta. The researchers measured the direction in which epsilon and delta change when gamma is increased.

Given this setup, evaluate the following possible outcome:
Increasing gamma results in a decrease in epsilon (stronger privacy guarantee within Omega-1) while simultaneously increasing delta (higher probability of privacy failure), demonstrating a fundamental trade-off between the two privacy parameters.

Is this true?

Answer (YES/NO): YES